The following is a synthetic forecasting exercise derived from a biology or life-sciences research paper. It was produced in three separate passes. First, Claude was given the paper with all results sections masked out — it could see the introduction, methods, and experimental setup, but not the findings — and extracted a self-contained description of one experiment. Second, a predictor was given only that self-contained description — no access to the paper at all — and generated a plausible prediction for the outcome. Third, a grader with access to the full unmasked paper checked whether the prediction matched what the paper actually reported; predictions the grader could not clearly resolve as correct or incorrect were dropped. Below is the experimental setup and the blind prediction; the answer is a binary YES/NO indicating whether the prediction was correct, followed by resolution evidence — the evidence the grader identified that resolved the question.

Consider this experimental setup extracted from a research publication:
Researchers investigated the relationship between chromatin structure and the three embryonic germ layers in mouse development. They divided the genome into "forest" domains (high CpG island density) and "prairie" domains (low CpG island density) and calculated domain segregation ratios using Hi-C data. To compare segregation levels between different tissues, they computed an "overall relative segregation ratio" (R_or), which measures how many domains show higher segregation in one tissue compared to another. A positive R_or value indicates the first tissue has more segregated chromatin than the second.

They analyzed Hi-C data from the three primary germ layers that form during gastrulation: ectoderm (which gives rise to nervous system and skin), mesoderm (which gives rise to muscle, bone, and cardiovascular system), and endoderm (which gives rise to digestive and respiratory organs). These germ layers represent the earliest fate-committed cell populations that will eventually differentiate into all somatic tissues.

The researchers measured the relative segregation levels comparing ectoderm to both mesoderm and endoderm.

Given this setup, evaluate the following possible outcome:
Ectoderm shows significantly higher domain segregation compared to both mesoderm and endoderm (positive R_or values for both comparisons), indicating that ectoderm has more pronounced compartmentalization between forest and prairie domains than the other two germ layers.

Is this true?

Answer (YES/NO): NO